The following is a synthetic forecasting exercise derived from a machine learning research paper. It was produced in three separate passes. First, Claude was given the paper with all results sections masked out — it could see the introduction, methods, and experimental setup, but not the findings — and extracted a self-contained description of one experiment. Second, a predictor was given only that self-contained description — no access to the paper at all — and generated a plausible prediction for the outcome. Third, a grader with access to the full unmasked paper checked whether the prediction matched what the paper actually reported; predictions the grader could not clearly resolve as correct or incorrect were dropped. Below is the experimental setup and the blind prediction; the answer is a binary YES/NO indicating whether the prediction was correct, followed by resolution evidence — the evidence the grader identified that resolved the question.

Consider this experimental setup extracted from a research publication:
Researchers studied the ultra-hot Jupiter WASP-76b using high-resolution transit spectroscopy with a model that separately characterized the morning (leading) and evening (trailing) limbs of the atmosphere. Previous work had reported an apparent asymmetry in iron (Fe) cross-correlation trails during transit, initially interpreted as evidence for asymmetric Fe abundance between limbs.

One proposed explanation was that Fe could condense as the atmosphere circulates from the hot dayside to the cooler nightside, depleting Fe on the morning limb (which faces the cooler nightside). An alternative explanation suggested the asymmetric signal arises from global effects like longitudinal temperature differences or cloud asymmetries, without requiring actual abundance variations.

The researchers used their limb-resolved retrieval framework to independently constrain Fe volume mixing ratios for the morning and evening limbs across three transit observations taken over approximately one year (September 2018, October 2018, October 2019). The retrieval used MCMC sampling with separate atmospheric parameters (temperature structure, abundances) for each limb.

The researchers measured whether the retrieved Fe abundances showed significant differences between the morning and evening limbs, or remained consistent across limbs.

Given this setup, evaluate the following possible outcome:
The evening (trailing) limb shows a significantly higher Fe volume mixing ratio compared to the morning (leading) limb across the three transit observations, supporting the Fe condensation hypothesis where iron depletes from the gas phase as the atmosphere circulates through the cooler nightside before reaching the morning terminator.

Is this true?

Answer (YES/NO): NO